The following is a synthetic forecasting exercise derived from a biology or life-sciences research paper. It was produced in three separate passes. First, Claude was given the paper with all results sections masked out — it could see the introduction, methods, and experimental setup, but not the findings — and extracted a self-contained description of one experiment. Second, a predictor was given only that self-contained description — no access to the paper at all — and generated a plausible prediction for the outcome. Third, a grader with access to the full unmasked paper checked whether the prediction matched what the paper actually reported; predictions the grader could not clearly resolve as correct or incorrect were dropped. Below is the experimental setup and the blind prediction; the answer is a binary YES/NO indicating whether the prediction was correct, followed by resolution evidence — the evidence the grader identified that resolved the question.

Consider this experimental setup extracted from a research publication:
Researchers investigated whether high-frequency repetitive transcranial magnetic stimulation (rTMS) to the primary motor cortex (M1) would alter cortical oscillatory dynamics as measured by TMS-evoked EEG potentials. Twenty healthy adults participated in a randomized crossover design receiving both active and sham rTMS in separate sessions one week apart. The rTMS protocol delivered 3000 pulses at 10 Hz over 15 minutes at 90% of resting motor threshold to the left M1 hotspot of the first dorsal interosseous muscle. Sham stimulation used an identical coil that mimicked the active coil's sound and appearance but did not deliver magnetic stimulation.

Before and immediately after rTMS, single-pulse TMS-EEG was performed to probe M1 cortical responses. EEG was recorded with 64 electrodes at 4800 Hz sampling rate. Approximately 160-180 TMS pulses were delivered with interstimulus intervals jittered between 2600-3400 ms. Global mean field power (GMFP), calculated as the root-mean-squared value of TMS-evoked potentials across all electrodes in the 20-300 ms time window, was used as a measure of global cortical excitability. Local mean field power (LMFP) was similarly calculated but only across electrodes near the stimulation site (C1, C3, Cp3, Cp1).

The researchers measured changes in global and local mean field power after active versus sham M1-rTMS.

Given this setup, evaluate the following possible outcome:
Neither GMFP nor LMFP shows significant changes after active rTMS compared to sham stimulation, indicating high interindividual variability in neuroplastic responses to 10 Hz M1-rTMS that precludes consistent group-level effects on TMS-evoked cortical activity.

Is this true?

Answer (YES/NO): NO